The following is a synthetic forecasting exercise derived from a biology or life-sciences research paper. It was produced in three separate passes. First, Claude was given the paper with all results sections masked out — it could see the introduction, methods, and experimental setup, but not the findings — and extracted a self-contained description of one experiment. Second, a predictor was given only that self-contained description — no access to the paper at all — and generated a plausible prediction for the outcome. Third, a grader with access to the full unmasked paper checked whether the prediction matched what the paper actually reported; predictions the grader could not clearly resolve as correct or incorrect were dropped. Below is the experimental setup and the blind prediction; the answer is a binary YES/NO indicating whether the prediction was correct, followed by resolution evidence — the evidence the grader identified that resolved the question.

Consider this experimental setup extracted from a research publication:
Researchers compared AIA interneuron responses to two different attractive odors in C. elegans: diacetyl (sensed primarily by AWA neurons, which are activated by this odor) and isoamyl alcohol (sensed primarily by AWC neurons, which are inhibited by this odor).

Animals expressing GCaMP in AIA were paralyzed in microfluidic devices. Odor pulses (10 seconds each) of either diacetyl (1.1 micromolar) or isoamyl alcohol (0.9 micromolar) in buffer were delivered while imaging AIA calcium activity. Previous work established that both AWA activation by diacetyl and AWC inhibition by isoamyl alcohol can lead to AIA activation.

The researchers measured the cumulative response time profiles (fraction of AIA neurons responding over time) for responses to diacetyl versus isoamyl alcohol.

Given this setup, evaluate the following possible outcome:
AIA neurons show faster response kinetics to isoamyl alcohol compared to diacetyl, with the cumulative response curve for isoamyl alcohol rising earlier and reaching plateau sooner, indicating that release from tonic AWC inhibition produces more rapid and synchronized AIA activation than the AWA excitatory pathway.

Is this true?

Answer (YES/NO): NO